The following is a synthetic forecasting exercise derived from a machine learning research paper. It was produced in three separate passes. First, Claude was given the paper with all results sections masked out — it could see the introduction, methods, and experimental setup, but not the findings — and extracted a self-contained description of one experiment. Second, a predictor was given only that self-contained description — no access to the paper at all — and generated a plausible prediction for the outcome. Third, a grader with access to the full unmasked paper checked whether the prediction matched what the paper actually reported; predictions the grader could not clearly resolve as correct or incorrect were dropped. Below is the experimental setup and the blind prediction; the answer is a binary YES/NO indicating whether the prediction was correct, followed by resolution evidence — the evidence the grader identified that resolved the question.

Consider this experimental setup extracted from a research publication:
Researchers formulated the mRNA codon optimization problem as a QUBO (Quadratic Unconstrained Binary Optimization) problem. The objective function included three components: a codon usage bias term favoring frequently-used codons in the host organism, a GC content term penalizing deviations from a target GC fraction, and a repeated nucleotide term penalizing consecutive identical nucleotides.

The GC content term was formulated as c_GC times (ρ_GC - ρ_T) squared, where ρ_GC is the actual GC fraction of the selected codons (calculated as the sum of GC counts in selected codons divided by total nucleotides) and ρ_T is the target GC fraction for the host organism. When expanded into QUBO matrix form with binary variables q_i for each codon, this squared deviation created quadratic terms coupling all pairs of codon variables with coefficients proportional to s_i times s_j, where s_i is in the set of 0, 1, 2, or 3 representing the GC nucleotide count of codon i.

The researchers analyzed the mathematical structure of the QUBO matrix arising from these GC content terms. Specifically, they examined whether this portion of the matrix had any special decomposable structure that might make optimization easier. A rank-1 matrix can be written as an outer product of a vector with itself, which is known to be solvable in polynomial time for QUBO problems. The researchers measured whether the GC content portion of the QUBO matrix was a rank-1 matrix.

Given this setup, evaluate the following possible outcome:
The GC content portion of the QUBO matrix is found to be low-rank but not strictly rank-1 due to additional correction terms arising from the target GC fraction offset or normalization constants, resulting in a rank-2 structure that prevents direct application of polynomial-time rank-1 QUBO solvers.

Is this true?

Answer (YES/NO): NO